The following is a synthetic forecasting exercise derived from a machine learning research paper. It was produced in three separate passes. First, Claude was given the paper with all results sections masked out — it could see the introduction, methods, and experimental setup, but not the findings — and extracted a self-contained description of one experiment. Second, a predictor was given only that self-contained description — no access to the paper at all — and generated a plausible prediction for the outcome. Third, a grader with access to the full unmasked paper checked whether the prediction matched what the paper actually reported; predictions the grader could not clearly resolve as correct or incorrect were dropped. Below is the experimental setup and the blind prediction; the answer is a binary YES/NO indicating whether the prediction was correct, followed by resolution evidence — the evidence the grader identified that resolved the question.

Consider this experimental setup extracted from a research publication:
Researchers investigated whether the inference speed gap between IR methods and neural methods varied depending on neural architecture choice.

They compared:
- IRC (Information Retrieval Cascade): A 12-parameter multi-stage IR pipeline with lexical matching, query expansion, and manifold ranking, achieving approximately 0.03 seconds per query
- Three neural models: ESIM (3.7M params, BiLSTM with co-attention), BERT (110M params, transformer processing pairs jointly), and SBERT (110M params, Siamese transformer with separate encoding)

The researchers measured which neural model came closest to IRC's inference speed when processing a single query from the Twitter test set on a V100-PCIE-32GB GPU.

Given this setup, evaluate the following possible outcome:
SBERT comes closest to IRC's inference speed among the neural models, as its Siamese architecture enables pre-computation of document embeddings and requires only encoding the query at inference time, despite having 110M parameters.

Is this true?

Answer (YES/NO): YES